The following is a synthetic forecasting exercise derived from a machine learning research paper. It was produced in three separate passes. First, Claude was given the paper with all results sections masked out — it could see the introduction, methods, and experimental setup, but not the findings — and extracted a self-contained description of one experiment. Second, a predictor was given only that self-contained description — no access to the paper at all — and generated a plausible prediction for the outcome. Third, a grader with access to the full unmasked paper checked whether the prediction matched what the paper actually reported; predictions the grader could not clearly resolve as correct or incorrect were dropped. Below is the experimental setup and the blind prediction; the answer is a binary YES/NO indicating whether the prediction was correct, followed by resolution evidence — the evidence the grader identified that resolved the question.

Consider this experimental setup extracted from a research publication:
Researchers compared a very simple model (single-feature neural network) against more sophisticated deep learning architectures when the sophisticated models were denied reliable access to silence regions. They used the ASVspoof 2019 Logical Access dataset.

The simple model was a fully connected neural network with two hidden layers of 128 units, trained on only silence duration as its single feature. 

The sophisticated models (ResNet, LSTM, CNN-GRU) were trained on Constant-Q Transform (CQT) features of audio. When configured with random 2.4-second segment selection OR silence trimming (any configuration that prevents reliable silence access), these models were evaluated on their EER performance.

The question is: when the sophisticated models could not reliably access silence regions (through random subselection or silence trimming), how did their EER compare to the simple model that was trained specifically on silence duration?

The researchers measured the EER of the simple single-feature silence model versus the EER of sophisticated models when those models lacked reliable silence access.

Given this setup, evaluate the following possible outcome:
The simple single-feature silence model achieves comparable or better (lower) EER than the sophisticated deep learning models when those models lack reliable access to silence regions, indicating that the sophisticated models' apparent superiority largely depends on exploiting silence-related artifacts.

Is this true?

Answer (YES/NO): YES